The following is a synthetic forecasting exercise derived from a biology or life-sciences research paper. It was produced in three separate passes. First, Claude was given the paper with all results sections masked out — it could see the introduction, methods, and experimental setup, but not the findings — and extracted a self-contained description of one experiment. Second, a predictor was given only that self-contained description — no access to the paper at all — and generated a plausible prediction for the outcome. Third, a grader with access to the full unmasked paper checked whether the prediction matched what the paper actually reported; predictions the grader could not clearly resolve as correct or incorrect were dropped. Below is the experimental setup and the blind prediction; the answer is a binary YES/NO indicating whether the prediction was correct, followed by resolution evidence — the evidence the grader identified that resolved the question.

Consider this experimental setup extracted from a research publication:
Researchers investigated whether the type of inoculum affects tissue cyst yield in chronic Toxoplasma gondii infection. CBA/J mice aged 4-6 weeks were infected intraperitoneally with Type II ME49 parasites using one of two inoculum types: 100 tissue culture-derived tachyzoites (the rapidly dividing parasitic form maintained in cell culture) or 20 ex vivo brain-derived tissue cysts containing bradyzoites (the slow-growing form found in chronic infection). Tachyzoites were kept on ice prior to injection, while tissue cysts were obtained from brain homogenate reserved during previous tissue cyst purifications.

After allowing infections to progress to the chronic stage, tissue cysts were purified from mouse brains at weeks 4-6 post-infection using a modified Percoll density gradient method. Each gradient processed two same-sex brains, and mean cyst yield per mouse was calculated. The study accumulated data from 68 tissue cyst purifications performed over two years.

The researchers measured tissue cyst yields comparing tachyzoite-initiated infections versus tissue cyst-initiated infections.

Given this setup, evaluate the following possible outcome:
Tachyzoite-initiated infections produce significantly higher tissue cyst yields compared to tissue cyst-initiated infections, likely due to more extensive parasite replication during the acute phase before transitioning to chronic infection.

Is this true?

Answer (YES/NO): YES